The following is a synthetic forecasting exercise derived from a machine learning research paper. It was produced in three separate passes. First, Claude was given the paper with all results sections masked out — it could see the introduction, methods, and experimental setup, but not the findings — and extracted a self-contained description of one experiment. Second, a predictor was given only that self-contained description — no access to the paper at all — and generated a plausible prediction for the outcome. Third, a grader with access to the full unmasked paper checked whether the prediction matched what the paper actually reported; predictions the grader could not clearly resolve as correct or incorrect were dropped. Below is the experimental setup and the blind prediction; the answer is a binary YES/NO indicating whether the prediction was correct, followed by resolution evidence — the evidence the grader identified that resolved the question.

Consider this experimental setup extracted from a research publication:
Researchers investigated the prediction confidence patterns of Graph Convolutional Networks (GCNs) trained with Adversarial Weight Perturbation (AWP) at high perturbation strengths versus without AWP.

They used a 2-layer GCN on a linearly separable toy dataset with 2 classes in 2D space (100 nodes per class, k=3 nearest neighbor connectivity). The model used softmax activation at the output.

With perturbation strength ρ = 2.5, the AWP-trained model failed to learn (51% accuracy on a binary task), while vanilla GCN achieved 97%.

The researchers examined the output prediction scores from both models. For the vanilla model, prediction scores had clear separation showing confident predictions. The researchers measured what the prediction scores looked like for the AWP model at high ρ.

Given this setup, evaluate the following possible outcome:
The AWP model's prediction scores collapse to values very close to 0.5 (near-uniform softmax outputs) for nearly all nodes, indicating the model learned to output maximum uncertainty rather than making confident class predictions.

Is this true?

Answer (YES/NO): NO